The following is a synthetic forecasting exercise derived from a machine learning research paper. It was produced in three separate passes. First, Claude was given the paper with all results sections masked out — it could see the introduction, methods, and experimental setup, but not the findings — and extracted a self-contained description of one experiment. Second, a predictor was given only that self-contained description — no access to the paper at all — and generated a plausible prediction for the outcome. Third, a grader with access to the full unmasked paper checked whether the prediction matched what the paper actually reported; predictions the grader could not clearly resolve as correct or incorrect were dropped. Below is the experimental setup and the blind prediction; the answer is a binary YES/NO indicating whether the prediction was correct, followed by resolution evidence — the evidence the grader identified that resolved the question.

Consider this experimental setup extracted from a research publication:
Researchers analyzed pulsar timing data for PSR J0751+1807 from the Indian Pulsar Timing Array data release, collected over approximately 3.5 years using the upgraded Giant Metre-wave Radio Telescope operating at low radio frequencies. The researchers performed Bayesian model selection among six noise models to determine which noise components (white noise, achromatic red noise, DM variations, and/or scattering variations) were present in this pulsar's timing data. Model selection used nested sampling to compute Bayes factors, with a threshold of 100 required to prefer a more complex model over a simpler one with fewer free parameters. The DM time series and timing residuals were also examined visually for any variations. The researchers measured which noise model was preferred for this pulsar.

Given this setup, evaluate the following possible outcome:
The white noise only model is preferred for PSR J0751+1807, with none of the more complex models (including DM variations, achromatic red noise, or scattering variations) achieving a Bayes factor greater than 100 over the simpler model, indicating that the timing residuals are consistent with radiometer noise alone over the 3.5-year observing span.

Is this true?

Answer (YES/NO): YES